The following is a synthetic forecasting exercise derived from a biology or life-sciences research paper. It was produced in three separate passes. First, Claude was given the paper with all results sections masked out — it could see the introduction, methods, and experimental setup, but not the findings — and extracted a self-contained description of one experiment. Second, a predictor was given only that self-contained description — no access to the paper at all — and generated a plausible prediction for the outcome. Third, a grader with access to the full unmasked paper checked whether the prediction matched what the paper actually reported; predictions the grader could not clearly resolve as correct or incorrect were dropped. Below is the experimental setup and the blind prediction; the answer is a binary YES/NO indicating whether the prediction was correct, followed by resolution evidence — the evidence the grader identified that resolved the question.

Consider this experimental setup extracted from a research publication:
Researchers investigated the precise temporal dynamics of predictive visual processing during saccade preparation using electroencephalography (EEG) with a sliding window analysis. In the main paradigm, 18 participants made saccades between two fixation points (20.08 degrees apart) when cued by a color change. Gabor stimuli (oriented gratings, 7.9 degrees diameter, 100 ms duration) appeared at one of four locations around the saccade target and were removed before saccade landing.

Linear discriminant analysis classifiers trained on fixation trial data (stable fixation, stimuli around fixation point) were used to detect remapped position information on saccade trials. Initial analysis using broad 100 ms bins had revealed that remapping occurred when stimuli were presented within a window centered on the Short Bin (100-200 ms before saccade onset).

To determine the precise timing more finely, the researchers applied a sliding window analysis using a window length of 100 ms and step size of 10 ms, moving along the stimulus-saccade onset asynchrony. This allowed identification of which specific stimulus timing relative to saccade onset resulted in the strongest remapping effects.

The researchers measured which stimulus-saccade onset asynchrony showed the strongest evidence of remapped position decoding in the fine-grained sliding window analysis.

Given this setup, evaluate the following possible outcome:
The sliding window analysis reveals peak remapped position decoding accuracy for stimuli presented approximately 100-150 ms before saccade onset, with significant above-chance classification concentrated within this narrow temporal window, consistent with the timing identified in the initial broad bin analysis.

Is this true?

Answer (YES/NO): YES